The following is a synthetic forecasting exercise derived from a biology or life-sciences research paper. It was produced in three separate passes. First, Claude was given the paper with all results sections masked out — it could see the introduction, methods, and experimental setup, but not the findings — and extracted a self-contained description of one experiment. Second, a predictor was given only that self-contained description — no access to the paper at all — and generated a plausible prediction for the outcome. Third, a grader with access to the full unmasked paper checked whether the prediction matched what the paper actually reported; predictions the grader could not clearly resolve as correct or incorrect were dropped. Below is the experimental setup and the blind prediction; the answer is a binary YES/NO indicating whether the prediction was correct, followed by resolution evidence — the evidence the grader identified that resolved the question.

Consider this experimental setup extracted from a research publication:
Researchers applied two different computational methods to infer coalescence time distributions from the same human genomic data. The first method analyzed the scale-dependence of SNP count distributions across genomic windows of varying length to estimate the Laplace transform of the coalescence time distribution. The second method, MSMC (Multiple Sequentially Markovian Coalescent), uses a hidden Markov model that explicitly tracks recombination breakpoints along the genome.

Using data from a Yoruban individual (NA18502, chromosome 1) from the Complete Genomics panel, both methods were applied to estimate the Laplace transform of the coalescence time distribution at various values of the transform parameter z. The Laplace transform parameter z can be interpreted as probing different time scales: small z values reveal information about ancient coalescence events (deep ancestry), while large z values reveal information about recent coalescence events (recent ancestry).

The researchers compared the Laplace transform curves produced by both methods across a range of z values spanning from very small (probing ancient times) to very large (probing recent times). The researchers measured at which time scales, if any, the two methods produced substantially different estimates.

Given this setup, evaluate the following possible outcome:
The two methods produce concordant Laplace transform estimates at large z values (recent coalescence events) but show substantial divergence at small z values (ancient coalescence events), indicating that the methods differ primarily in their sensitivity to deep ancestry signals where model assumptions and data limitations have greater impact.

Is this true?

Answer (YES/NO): NO